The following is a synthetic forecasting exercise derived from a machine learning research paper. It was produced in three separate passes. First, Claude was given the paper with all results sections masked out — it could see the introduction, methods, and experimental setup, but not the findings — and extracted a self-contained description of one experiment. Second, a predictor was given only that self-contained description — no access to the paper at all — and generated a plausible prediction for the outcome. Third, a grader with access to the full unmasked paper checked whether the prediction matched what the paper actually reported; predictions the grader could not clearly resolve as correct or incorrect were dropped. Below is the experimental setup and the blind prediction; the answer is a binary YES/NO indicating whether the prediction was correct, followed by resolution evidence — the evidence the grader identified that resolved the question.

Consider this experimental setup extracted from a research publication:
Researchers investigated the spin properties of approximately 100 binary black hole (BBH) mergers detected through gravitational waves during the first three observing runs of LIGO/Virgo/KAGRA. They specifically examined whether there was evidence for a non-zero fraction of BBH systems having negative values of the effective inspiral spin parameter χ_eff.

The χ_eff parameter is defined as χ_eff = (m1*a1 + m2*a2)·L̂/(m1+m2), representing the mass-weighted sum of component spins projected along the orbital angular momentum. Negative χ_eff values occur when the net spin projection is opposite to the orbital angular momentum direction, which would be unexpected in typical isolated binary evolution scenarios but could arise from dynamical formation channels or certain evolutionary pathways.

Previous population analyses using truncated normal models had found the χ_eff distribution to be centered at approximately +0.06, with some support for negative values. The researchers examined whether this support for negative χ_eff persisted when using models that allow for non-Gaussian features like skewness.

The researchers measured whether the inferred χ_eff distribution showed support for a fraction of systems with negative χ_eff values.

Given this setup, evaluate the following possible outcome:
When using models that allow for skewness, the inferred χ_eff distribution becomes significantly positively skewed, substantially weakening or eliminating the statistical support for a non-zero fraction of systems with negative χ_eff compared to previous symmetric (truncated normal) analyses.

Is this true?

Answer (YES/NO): NO